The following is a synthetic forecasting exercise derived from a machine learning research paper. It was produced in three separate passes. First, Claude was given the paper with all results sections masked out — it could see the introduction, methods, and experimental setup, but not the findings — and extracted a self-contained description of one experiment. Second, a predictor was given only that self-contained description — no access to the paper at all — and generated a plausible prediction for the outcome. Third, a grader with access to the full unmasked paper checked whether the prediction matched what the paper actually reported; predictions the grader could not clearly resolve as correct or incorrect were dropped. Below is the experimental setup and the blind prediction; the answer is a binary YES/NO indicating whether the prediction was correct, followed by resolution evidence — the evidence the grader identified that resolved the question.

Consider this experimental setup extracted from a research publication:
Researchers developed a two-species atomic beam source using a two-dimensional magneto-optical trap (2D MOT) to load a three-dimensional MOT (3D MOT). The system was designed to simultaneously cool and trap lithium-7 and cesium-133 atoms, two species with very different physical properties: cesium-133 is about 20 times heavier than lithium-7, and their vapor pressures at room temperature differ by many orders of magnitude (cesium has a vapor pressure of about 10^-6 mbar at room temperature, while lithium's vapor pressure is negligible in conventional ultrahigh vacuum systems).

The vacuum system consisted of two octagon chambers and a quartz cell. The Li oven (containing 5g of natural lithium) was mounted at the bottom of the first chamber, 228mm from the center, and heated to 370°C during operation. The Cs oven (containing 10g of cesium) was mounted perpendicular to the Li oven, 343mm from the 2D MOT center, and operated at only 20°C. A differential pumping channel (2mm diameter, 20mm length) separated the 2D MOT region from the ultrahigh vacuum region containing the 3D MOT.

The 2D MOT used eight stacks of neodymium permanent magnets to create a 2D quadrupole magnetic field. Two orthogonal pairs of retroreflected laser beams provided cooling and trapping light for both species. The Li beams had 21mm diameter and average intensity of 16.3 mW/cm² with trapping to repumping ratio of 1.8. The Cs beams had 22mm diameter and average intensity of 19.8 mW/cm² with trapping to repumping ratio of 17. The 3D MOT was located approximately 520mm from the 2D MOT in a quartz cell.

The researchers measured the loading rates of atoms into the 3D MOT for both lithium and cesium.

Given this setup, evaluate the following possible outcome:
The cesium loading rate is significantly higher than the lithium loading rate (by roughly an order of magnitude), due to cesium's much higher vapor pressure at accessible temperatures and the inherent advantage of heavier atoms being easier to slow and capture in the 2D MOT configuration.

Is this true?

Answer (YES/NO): NO